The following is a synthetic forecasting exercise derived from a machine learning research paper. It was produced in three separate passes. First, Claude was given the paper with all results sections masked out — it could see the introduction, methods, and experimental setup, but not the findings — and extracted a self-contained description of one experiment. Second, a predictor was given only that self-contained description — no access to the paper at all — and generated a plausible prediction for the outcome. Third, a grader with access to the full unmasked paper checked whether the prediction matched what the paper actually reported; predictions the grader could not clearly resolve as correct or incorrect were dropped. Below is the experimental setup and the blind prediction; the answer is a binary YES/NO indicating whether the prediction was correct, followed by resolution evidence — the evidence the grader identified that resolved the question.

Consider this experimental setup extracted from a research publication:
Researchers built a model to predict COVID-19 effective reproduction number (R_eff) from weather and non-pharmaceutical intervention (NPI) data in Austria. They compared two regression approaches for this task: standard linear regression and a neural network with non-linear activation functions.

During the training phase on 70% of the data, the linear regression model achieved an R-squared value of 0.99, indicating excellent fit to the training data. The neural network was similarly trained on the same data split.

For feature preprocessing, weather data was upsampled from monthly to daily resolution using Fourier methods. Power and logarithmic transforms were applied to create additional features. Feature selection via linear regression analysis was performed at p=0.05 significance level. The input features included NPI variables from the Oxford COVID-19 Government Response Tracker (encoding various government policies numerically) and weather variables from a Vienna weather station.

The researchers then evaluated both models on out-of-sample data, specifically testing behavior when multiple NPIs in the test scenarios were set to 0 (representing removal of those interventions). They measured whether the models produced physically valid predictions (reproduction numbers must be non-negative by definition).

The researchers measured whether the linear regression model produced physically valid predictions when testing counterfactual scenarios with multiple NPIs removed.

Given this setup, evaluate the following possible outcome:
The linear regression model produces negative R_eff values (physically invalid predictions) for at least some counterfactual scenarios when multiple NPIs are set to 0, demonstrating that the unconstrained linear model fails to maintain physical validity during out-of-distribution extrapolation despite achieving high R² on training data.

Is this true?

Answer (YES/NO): YES